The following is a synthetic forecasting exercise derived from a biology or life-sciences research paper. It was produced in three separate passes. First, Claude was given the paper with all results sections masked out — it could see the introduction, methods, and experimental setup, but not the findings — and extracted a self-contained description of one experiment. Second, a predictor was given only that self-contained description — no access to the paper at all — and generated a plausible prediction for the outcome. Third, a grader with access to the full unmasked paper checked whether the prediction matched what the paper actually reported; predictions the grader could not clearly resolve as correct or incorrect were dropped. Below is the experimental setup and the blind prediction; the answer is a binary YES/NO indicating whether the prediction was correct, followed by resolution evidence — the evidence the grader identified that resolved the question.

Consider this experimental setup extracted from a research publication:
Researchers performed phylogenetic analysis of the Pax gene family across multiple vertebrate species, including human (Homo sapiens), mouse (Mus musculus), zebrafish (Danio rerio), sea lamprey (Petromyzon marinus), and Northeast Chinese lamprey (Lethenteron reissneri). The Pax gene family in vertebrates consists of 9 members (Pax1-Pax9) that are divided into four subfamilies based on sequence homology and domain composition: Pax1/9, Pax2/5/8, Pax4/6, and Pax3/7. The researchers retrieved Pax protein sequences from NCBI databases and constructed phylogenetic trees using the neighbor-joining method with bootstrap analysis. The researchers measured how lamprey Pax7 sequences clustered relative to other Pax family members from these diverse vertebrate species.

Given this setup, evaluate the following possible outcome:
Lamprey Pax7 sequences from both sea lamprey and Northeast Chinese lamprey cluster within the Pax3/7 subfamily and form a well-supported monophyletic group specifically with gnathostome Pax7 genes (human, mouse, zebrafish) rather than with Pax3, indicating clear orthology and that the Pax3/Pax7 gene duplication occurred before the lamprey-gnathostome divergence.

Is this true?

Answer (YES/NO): NO